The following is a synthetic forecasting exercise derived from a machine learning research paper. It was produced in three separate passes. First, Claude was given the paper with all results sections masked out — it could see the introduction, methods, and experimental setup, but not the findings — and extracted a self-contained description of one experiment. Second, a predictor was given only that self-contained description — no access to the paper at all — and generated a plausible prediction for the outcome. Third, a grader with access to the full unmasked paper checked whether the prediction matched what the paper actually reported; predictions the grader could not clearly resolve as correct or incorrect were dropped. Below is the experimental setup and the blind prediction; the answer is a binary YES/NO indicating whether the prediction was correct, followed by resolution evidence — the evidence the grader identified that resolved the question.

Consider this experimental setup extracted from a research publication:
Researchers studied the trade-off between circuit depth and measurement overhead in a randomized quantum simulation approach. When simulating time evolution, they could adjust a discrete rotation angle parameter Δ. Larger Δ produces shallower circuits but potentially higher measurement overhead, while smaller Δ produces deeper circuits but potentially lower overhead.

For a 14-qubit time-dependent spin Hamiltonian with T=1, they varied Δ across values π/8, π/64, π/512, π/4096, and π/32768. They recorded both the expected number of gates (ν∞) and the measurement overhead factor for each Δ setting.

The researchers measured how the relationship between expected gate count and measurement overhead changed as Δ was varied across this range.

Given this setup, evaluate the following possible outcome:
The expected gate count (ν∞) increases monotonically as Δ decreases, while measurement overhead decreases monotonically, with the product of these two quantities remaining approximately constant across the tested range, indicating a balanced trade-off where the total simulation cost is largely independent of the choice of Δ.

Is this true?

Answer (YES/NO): NO